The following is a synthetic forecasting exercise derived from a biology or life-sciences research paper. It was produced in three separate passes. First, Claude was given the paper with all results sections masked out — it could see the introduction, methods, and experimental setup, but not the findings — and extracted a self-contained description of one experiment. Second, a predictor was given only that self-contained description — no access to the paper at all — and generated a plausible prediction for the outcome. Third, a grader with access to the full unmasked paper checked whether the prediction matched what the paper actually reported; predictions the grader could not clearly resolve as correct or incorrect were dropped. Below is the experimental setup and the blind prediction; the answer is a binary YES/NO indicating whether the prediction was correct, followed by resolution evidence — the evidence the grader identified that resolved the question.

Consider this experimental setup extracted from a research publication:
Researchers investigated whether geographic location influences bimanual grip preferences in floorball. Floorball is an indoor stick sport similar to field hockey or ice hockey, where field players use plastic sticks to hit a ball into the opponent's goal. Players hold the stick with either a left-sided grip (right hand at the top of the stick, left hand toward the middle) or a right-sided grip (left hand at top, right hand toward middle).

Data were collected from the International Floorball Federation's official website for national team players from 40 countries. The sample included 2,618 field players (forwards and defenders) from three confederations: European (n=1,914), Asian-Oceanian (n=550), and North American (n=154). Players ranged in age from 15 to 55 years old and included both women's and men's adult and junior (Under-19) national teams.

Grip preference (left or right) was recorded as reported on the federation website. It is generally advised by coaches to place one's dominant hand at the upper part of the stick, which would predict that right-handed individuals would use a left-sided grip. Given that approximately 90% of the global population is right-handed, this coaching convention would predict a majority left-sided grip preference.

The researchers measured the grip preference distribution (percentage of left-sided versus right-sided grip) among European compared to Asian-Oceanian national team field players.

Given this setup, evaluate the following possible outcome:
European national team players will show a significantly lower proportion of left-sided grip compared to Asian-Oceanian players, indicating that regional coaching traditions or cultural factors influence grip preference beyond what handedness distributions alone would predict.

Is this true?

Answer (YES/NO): NO